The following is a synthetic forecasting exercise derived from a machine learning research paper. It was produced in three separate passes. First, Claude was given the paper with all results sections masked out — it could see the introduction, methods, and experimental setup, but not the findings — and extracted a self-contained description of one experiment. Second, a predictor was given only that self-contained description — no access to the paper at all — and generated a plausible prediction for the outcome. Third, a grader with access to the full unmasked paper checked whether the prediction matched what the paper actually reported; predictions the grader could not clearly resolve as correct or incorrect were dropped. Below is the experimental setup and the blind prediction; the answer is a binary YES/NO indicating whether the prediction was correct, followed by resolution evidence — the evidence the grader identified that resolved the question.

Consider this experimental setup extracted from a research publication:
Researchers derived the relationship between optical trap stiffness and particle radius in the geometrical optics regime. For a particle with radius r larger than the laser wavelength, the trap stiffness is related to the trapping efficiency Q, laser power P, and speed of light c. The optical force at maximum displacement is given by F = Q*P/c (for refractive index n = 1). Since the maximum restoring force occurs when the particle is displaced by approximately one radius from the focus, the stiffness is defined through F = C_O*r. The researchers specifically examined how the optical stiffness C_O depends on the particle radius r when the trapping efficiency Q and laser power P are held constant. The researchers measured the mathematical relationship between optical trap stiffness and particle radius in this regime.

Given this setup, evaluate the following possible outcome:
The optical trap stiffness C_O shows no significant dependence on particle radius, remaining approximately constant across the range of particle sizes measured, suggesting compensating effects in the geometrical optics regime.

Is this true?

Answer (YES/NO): NO